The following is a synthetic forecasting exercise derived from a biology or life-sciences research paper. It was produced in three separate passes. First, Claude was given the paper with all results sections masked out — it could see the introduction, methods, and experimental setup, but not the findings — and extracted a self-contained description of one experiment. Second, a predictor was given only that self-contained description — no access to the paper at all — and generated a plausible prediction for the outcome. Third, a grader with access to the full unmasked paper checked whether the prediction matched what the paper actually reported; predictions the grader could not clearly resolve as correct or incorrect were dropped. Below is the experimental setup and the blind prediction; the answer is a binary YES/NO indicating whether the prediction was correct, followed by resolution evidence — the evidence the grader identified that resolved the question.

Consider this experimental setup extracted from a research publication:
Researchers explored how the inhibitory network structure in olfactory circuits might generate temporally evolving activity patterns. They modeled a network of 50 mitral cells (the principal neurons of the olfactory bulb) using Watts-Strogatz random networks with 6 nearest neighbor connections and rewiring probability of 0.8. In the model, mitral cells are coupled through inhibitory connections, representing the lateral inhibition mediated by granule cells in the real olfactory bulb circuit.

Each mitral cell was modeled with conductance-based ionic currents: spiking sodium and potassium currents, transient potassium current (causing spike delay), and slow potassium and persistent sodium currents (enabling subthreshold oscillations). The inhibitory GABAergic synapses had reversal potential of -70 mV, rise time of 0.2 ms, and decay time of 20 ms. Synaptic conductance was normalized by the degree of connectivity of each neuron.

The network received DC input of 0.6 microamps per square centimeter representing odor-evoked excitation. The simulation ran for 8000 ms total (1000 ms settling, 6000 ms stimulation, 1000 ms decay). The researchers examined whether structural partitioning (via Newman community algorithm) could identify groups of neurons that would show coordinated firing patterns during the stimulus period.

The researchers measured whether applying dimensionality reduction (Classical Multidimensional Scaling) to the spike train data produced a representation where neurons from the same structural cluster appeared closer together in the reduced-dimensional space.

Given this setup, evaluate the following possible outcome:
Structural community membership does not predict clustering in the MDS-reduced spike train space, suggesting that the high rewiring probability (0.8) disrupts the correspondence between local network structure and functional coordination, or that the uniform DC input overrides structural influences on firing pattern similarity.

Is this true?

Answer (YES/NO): NO